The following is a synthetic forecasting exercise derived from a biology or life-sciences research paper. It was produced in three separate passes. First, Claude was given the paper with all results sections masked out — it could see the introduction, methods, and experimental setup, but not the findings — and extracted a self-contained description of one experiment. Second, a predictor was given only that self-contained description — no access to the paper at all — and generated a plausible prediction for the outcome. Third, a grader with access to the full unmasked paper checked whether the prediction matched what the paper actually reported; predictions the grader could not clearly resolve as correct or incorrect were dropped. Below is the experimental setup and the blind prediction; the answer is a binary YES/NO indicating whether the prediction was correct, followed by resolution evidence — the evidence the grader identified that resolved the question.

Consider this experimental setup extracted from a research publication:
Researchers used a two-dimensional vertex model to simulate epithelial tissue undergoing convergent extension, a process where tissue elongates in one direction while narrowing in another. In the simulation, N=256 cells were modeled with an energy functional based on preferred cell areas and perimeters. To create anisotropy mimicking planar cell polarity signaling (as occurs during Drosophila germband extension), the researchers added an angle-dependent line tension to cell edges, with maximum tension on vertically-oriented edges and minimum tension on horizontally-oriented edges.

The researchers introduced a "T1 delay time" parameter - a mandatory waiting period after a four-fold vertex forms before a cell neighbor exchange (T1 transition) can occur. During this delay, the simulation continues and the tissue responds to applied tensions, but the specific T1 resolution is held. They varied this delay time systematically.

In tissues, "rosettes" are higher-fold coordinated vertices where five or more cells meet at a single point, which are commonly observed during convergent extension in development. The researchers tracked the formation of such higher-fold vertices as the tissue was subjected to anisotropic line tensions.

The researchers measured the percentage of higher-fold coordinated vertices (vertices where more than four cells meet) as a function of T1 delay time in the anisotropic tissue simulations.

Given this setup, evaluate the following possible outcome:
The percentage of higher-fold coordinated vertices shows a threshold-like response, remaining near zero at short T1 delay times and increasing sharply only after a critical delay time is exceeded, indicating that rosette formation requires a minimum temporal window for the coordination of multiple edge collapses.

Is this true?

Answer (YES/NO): NO